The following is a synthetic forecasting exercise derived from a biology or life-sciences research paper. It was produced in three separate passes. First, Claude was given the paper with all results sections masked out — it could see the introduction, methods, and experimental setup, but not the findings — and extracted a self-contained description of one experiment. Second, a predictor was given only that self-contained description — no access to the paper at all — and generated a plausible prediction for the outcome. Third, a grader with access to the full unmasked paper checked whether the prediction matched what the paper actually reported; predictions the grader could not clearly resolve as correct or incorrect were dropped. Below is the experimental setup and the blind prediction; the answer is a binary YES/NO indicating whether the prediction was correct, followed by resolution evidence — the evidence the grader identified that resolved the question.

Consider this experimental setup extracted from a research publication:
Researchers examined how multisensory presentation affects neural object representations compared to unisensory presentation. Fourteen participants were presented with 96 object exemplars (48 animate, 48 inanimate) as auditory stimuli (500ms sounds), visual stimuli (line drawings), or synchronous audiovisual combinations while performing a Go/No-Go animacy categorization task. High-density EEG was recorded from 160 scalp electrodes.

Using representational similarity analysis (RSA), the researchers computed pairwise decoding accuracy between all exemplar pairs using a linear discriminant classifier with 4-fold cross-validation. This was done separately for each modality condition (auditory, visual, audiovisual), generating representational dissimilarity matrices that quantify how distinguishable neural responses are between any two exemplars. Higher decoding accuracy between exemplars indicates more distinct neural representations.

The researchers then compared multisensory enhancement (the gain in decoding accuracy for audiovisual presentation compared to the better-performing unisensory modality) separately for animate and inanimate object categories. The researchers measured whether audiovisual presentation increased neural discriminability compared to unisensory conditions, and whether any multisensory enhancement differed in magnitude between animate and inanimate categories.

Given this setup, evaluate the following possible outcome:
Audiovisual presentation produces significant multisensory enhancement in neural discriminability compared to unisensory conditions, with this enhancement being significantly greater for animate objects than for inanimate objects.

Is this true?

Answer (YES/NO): NO